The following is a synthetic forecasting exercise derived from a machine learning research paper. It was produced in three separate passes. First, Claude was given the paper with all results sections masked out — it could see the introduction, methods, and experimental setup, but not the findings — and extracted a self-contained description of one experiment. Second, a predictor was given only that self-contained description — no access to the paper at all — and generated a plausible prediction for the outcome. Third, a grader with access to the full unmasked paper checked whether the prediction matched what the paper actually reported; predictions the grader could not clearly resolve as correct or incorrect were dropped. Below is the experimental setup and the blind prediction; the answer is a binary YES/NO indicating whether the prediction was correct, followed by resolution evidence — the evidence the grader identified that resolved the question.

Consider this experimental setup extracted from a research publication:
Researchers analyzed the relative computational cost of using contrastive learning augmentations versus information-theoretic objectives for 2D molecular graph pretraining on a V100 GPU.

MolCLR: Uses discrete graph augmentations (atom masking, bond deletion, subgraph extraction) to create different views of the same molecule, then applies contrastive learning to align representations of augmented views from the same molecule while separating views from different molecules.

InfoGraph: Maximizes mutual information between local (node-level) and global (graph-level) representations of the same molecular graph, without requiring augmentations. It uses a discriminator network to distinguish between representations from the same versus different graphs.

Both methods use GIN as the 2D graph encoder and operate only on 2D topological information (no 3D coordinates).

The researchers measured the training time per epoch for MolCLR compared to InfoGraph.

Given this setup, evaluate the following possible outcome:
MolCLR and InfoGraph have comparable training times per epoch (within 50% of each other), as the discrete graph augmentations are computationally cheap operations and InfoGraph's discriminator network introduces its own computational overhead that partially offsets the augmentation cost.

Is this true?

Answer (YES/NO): NO